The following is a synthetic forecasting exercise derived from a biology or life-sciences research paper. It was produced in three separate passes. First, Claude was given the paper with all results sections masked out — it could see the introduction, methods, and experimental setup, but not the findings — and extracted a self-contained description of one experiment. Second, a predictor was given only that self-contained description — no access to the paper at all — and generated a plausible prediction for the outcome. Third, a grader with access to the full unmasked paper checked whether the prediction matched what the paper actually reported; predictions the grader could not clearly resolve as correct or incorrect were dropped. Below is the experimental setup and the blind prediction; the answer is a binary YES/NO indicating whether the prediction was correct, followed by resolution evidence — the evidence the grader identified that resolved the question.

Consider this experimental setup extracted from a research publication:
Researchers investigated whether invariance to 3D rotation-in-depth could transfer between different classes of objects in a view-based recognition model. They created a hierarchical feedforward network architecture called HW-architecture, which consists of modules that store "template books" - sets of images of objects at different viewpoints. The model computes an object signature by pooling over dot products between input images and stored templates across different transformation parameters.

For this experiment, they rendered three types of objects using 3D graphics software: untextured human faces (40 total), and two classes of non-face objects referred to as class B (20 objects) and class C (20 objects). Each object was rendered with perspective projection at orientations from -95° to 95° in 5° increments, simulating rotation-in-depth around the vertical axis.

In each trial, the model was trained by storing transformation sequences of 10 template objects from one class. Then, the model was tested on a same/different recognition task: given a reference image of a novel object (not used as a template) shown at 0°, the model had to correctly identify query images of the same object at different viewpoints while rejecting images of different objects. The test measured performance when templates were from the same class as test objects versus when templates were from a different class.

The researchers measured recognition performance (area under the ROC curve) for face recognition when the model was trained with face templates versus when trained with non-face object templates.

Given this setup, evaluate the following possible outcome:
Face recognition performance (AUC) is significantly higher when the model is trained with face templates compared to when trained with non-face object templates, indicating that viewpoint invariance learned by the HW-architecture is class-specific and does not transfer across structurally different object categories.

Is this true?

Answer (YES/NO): YES